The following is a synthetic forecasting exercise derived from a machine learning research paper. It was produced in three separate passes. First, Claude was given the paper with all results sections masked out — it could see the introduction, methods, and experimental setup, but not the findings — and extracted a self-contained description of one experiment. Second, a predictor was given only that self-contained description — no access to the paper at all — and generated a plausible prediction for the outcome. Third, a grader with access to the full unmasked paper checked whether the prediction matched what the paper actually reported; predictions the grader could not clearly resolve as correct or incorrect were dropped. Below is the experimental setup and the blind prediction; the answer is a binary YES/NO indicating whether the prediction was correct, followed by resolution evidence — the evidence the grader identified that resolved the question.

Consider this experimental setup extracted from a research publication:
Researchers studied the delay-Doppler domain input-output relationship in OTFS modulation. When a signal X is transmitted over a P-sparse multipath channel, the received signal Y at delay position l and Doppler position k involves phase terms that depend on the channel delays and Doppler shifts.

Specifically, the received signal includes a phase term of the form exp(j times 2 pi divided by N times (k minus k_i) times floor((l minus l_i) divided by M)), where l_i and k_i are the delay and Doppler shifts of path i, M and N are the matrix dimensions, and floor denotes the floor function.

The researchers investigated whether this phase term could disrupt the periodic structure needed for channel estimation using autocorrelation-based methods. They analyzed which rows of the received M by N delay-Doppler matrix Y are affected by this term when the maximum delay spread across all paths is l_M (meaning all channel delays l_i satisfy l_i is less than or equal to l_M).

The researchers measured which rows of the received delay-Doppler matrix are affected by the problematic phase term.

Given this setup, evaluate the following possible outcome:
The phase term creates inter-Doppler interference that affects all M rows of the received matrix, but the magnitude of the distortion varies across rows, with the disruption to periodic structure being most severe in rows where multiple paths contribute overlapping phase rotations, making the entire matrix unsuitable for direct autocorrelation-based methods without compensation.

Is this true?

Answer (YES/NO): NO